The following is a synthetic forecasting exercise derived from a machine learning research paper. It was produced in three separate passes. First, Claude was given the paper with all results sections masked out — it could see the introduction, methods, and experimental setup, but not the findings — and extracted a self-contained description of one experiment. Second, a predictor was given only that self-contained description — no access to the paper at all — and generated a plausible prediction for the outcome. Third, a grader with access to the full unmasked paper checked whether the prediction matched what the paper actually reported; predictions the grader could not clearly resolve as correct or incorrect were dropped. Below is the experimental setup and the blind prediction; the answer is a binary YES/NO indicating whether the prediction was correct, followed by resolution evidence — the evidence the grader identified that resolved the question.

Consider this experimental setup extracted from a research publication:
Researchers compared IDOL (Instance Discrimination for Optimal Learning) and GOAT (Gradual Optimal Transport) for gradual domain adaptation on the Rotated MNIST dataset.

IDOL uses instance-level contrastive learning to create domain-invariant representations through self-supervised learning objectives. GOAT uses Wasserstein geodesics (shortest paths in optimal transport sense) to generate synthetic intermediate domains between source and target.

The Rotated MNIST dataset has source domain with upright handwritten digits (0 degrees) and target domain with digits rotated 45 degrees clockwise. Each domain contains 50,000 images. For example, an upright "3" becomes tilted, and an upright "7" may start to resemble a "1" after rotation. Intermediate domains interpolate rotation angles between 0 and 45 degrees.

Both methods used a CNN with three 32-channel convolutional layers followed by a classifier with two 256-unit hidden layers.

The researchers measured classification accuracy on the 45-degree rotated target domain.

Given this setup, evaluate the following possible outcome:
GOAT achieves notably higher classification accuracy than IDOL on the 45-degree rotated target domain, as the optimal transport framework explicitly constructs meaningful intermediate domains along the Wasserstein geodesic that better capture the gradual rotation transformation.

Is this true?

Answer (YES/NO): NO